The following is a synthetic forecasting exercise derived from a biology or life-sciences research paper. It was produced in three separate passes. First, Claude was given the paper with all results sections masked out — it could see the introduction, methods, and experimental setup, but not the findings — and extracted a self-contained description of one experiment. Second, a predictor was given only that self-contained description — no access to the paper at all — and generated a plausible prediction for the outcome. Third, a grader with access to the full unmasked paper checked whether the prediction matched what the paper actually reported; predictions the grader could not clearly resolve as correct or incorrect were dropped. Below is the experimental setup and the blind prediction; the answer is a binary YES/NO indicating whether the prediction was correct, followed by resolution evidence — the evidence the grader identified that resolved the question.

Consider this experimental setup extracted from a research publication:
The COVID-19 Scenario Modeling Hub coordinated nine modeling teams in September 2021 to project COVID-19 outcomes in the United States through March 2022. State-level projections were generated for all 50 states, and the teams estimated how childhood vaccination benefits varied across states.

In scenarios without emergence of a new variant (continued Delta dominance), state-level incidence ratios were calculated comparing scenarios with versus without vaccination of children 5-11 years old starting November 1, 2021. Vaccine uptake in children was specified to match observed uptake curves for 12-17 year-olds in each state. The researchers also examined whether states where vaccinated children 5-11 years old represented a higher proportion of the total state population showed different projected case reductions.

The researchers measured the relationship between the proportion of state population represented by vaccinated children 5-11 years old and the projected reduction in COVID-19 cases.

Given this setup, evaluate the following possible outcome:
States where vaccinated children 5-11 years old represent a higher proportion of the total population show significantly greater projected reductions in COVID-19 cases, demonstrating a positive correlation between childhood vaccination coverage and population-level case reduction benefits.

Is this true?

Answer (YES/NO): YES